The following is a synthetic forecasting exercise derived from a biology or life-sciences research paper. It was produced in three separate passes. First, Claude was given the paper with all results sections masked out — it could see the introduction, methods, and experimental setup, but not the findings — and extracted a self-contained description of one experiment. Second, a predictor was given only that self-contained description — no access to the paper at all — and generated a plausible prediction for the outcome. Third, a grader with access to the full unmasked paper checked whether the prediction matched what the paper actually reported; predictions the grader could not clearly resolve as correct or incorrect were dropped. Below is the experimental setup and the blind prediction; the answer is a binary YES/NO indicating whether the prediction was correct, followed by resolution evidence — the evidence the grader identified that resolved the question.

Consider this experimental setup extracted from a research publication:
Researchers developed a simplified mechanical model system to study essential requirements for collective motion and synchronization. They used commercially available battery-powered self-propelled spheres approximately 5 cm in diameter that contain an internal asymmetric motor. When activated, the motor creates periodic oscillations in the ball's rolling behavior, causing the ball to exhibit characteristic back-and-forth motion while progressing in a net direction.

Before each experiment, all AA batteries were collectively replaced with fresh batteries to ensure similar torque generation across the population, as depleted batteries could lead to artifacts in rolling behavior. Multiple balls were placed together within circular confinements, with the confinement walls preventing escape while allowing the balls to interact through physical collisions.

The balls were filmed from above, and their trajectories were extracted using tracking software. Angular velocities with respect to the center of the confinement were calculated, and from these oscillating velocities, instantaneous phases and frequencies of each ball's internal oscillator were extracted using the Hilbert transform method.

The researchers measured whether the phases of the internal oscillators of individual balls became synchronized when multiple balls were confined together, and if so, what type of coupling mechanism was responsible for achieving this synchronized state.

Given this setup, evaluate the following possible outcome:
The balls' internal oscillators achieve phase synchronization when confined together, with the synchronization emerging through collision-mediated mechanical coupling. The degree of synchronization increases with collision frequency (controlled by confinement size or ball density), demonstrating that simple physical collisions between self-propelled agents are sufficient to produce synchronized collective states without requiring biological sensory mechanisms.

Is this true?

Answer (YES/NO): YES